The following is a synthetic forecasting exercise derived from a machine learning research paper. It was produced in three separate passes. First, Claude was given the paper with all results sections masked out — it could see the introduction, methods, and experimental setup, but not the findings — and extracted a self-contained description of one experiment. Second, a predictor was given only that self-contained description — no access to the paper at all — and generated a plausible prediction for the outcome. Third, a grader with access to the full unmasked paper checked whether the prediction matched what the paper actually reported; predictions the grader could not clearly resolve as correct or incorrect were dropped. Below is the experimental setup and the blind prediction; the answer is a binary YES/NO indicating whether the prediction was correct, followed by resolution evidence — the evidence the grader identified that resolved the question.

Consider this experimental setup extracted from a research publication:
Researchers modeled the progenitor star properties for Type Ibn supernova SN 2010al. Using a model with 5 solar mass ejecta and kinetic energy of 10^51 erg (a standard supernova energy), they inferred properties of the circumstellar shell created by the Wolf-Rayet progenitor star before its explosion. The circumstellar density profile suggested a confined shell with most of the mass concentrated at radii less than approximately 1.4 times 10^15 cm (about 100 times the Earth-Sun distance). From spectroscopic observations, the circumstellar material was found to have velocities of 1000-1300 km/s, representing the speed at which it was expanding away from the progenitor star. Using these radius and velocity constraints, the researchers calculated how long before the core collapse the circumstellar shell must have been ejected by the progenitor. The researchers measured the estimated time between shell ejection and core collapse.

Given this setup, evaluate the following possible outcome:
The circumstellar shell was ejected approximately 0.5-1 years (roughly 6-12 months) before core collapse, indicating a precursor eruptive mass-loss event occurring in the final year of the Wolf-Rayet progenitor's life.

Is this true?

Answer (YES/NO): NO